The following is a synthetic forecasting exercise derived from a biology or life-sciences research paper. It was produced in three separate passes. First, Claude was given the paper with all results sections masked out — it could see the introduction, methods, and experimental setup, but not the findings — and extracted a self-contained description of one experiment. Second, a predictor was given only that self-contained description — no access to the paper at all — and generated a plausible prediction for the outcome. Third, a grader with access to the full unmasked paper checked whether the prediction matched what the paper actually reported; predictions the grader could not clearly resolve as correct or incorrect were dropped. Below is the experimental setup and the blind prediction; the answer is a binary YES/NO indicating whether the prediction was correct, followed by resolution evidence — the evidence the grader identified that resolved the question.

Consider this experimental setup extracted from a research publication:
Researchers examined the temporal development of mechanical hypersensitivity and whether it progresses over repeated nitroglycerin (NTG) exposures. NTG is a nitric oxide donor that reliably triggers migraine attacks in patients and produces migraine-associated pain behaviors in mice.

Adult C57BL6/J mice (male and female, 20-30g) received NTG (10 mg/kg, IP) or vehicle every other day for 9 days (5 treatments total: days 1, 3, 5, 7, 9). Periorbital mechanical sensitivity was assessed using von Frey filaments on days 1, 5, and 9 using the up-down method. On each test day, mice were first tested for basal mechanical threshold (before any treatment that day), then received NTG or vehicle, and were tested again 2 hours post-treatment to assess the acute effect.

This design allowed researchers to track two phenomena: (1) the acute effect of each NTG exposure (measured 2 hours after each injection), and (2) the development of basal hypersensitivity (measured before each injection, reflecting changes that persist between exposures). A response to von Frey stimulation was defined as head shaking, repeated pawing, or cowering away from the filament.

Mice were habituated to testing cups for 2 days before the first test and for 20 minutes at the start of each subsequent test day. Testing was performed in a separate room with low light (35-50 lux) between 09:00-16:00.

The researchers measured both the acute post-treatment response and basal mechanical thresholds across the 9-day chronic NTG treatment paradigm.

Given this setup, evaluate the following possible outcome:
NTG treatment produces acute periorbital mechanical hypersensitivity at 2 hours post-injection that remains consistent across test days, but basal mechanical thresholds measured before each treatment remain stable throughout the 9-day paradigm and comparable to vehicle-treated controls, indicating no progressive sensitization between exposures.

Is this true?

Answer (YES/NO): NO